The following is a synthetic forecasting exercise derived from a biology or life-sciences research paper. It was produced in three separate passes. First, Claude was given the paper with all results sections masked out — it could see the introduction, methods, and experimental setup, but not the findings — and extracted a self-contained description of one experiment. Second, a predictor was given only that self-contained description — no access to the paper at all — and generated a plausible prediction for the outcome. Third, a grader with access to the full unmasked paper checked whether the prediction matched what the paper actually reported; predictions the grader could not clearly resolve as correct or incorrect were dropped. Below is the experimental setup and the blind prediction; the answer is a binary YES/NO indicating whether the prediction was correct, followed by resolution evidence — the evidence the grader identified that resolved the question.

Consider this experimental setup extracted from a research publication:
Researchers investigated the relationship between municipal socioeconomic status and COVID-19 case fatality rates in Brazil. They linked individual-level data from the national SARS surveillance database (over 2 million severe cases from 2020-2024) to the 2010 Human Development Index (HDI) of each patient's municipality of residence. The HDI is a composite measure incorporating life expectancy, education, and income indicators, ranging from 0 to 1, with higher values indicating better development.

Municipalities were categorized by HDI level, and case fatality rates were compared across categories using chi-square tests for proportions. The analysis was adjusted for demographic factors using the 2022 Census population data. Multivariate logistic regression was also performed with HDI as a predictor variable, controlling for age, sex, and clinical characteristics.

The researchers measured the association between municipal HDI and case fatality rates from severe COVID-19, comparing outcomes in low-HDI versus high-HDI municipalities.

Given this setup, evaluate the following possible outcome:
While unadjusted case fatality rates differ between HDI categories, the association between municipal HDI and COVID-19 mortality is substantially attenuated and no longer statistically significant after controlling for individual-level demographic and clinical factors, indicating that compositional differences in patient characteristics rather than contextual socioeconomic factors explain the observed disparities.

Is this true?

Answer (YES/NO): NO